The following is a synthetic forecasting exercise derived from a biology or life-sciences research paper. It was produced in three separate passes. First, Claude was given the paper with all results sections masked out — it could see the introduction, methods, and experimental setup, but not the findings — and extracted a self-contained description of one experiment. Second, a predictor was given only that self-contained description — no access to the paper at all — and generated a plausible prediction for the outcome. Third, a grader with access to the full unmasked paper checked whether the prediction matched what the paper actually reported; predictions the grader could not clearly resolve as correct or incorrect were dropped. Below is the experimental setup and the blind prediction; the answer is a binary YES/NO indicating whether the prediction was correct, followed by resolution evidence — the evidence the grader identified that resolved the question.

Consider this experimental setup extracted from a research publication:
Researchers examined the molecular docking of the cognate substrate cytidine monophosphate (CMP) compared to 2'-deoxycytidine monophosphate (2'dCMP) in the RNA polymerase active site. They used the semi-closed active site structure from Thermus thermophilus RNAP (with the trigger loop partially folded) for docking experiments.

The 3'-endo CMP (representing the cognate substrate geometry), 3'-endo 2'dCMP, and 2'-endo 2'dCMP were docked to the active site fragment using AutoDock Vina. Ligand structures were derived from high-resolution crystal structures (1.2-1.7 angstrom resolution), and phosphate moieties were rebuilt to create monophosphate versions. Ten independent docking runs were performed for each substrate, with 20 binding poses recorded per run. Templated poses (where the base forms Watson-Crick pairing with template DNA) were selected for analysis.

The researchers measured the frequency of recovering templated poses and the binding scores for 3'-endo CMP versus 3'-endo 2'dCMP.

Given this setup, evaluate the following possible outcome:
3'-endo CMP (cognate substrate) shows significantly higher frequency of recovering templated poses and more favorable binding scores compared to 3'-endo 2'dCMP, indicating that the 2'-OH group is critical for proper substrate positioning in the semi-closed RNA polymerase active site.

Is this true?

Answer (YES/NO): YES